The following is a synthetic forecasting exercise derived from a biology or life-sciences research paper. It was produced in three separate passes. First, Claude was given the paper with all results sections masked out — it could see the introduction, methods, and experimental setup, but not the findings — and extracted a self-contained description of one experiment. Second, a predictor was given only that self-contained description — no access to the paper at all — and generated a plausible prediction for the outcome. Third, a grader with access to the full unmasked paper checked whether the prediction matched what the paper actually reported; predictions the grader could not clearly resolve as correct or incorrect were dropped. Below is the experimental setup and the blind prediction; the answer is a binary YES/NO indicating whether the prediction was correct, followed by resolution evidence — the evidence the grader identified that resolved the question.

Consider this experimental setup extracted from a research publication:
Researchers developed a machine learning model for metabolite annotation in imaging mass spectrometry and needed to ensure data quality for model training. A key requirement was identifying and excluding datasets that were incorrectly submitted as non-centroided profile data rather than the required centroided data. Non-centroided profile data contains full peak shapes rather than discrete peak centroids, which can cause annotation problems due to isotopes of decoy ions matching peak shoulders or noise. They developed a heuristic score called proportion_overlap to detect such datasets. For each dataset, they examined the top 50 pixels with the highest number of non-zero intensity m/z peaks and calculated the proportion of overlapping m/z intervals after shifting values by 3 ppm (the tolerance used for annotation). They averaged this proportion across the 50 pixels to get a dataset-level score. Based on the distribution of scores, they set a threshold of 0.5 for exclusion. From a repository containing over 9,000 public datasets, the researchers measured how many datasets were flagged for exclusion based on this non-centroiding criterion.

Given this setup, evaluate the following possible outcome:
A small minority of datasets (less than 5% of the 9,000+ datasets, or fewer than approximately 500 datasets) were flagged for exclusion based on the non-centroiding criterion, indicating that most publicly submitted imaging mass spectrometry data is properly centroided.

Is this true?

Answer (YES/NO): YES